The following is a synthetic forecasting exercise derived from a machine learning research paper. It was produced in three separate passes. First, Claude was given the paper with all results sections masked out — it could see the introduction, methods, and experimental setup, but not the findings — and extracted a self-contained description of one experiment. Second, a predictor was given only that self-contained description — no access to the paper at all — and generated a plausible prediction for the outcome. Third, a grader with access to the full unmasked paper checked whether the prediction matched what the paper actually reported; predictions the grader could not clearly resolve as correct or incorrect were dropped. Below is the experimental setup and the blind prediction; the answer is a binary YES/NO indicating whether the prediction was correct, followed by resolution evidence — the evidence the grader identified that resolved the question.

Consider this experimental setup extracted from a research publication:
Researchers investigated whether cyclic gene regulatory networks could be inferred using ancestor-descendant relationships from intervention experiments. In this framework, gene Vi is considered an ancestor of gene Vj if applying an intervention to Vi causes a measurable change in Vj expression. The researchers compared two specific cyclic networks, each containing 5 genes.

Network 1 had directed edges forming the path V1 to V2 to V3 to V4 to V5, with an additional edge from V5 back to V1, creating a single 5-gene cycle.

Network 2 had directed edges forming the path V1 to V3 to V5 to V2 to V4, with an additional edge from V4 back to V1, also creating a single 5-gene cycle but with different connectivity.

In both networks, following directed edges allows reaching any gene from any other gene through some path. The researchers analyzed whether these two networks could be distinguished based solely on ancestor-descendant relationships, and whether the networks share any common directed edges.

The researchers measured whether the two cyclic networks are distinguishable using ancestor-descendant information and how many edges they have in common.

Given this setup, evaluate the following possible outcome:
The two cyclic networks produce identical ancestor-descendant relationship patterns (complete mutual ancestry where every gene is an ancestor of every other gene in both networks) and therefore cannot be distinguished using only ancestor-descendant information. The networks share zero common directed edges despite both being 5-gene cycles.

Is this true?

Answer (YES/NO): YES